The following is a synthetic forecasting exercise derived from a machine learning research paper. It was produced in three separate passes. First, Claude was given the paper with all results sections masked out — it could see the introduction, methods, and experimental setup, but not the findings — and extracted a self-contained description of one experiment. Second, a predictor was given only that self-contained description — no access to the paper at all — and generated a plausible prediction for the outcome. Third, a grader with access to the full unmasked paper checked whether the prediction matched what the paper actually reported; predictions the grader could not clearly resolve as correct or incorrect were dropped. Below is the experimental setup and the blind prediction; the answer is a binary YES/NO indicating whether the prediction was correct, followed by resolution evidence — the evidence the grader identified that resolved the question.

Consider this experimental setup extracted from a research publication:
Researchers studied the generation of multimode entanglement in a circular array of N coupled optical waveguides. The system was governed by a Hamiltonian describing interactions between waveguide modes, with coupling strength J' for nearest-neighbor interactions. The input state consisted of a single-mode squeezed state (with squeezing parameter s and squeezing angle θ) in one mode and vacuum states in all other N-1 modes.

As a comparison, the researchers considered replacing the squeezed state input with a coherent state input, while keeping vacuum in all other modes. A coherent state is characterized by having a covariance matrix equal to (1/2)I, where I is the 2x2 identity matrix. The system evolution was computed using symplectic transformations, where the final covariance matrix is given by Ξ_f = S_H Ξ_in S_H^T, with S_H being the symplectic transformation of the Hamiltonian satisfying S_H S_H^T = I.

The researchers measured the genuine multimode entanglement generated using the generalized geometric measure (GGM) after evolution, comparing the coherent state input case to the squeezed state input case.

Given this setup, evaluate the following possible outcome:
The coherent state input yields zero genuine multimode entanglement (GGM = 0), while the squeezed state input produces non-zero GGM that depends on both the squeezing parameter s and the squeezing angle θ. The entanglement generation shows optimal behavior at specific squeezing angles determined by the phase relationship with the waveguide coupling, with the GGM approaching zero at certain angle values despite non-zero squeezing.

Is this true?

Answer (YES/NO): NO